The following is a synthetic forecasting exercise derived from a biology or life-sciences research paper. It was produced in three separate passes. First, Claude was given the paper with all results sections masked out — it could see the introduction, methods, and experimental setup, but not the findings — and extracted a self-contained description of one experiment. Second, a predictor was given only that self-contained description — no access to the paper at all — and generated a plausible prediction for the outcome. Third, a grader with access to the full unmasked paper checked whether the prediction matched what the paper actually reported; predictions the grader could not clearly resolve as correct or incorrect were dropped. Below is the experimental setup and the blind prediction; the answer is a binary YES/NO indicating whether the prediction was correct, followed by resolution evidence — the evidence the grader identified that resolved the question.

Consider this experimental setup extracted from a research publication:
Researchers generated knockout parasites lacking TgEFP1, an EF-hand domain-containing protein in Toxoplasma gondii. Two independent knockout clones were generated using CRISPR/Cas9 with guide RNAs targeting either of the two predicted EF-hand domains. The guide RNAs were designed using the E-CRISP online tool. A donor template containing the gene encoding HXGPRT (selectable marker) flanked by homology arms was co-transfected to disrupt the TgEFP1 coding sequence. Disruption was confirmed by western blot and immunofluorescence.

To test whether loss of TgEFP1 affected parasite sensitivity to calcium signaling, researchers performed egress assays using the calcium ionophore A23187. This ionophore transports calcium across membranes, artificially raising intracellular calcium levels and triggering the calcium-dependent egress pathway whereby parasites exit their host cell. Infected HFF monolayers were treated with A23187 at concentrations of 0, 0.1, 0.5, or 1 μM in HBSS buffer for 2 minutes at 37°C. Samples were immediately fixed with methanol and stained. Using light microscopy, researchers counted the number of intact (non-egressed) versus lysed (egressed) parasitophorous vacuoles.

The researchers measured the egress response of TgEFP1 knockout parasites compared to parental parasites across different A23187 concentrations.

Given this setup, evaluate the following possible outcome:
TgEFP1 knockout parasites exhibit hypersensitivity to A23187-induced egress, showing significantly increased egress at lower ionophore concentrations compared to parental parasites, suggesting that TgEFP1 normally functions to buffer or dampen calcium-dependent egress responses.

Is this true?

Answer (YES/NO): YES